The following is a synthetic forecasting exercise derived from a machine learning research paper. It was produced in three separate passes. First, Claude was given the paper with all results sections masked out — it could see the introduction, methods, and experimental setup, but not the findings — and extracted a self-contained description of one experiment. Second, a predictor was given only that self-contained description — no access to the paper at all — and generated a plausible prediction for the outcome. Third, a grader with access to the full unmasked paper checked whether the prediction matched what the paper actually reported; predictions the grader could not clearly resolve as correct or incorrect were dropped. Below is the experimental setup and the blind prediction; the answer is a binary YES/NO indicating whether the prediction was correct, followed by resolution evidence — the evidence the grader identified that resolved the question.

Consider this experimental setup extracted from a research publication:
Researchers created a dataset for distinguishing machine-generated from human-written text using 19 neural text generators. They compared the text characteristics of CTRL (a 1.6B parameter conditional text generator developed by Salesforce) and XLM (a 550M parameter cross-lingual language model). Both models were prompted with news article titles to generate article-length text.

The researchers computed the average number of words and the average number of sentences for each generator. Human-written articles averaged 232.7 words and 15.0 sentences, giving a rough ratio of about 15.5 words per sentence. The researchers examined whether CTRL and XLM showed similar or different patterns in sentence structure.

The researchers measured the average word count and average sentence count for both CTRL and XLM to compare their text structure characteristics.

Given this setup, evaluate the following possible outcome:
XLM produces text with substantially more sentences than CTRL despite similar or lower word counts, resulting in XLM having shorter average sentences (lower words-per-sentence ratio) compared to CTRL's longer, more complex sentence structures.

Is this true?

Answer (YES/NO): NO